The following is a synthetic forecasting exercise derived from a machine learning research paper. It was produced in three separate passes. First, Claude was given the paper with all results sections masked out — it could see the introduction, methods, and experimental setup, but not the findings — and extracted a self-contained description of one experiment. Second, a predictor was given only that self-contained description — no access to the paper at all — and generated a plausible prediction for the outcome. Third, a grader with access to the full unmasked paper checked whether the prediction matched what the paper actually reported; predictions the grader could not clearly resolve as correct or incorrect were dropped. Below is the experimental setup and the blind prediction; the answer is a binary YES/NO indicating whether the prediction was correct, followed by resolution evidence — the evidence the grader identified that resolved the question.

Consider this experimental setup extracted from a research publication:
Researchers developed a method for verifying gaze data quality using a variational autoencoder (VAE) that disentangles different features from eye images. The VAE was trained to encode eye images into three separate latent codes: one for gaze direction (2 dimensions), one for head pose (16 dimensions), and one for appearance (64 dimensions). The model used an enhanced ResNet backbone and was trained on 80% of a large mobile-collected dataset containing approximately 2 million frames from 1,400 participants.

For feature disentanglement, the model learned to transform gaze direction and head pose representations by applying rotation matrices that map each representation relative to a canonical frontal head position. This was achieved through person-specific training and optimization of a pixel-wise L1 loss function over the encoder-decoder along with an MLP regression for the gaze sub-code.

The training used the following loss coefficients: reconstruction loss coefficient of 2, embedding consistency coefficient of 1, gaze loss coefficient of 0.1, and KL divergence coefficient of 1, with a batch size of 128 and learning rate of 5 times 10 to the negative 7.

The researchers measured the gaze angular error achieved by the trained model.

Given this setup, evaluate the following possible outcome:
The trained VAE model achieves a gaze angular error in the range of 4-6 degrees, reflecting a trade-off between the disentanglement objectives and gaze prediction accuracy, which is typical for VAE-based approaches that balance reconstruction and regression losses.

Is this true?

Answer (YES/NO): YES